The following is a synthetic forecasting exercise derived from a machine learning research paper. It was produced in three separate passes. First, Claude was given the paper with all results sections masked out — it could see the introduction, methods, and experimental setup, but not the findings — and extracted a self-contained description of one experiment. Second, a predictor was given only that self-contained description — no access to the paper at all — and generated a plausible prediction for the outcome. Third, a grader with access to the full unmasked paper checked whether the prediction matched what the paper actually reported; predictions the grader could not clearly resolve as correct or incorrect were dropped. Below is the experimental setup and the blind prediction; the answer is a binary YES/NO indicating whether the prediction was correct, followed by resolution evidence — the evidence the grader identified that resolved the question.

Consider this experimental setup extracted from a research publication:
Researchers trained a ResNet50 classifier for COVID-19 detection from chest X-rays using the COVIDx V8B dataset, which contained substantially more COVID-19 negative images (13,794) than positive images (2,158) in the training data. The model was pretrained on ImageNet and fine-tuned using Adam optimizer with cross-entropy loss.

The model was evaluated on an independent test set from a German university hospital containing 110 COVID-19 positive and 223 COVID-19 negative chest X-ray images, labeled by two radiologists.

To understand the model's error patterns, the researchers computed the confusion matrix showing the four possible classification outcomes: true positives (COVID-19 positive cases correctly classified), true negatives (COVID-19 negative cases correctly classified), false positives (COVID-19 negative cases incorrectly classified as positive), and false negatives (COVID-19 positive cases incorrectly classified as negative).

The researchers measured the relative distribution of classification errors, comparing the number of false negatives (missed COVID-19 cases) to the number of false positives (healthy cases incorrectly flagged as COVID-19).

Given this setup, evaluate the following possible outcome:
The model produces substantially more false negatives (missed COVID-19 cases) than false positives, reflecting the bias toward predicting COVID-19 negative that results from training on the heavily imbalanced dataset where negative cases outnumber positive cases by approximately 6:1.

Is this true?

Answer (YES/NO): YES